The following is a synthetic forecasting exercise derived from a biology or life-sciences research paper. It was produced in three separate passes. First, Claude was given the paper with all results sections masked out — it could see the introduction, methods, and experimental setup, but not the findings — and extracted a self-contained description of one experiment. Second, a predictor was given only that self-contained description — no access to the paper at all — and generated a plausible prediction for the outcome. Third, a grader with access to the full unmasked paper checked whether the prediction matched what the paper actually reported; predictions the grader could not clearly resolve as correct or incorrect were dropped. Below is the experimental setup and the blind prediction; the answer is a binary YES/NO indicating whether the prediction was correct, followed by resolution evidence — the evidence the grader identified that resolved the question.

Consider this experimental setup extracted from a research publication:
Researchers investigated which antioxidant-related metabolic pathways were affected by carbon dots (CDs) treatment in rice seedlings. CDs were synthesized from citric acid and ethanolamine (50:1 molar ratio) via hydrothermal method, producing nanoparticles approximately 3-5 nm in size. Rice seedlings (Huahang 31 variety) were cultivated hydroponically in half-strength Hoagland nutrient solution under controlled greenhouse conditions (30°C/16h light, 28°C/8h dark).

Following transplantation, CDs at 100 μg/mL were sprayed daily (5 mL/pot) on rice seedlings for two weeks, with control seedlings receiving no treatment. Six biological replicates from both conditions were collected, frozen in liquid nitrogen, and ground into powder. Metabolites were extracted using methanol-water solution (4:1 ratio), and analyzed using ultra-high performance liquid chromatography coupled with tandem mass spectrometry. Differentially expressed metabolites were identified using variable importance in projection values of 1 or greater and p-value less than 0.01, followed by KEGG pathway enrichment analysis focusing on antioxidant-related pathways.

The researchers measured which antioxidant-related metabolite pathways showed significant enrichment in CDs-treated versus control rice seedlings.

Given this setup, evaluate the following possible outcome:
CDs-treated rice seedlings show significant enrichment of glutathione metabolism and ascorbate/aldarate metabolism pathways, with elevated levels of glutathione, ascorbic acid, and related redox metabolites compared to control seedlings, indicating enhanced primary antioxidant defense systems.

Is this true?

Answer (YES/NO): YES